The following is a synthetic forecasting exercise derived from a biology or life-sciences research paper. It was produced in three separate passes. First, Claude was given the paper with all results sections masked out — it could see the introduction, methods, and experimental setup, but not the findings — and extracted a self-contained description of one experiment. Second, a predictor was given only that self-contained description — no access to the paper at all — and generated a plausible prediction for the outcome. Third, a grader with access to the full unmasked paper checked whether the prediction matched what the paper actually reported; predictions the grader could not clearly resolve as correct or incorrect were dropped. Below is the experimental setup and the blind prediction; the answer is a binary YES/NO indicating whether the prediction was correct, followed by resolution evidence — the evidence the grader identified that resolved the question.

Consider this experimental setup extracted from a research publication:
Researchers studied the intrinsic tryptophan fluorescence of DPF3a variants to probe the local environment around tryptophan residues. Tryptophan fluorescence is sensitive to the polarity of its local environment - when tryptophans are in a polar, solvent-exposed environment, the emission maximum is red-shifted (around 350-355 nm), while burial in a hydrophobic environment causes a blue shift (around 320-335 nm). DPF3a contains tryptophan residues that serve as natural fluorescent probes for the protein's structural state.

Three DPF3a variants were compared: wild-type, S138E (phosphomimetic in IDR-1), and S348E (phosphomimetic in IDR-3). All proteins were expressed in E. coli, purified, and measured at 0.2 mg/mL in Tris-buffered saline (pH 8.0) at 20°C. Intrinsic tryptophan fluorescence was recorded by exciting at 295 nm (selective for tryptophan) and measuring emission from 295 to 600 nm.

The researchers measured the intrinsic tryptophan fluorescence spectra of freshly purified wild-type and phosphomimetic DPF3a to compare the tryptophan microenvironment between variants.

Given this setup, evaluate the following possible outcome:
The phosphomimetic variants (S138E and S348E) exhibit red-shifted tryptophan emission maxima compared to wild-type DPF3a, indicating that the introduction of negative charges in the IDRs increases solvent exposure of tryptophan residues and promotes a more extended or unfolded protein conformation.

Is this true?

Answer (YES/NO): NO